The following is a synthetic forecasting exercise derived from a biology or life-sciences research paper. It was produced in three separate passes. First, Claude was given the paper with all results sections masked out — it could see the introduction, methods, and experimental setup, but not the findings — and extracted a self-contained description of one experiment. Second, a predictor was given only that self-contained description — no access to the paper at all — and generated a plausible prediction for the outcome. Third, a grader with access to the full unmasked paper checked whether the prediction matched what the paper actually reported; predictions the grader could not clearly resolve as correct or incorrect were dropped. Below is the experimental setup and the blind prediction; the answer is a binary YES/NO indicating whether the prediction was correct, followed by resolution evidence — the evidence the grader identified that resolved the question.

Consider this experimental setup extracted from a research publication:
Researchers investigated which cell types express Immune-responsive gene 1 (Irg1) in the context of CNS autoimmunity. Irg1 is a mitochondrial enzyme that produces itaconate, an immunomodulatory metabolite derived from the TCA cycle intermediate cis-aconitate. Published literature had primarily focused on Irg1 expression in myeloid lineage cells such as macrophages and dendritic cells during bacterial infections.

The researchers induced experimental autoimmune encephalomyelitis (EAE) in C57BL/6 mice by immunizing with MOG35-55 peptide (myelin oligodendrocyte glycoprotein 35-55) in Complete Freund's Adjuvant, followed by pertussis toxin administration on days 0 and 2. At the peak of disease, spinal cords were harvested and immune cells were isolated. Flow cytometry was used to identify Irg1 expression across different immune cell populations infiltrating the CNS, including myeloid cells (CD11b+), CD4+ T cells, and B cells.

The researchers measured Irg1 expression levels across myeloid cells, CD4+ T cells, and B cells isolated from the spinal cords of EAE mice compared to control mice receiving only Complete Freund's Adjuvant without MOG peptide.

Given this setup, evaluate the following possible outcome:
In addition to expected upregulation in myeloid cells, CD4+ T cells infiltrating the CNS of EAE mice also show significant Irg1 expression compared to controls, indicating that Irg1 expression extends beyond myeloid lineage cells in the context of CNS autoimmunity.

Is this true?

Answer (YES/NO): YES